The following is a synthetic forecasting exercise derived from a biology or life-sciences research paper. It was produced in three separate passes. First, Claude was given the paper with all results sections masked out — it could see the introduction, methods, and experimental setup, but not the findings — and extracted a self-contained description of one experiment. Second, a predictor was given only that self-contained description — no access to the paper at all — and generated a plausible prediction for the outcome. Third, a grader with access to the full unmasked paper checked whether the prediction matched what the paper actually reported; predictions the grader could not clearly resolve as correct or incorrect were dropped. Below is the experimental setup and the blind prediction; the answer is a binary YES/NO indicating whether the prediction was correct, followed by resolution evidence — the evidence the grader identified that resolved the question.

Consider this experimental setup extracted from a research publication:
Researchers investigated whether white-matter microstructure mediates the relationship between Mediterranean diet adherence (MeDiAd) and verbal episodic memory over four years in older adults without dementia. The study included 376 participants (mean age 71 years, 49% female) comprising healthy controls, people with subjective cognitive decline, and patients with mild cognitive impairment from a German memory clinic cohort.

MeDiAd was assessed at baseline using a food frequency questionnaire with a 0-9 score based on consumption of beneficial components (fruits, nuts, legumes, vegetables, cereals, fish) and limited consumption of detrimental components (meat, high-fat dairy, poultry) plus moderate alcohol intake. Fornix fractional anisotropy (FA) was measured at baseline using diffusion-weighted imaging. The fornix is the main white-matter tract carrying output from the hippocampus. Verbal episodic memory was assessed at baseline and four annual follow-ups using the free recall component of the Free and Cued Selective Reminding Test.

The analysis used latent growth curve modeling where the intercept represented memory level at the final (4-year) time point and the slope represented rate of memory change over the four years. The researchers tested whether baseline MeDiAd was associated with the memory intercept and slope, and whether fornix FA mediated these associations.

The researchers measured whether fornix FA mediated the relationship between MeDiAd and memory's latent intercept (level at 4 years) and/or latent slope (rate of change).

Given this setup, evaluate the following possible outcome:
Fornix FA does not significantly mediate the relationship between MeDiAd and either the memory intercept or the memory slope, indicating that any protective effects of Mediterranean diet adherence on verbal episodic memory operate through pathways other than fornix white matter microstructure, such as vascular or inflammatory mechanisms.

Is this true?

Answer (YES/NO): NO